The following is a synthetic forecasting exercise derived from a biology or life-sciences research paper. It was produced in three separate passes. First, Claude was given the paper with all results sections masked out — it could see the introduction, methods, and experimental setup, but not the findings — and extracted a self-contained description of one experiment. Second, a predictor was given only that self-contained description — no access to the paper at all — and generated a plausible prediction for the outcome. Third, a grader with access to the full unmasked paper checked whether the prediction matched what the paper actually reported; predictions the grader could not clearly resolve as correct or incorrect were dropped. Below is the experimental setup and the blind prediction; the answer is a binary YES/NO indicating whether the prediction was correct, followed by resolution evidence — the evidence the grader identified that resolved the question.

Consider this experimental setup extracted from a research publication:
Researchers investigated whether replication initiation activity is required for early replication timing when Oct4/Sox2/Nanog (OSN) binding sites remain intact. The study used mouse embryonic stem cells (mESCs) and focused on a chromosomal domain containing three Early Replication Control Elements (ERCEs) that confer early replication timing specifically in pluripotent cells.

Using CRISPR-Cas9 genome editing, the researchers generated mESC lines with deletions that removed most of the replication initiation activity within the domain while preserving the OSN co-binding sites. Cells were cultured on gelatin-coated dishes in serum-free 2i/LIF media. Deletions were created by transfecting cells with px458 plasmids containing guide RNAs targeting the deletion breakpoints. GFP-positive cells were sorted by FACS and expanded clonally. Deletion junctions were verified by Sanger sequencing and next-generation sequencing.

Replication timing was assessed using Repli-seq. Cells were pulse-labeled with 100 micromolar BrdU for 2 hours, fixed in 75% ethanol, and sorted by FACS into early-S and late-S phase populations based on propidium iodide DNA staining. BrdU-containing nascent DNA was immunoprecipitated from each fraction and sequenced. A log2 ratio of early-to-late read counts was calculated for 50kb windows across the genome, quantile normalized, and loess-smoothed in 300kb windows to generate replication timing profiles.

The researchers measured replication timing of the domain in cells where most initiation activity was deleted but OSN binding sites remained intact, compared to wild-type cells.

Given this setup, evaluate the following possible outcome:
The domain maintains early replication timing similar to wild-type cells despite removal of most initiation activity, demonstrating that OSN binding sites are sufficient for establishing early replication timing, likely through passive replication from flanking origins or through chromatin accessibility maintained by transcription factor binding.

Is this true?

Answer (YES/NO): NO